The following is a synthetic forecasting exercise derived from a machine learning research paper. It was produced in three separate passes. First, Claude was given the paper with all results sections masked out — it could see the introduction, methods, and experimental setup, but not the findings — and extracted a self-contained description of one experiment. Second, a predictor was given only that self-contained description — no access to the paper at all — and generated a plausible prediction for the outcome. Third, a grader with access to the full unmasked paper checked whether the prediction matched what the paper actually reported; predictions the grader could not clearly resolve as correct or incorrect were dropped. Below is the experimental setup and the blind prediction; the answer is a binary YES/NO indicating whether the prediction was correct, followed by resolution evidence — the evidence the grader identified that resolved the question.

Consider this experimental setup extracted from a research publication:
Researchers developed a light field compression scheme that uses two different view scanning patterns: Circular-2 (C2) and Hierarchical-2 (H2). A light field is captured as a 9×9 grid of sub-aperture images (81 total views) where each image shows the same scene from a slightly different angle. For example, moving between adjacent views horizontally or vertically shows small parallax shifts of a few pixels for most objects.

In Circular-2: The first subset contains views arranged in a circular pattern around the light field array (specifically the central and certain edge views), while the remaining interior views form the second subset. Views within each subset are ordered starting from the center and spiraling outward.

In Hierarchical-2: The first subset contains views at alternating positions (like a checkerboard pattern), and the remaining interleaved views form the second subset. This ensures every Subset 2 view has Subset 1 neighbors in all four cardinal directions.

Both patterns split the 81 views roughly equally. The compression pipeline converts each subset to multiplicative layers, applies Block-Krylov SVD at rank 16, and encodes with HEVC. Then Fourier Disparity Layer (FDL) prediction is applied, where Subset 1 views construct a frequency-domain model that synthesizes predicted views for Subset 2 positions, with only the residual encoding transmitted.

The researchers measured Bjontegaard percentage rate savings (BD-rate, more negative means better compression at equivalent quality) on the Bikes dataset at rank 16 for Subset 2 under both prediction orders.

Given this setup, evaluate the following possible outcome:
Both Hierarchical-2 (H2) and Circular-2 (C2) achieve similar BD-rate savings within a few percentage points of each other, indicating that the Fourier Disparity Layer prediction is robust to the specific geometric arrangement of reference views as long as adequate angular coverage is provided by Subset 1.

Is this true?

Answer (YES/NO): YES